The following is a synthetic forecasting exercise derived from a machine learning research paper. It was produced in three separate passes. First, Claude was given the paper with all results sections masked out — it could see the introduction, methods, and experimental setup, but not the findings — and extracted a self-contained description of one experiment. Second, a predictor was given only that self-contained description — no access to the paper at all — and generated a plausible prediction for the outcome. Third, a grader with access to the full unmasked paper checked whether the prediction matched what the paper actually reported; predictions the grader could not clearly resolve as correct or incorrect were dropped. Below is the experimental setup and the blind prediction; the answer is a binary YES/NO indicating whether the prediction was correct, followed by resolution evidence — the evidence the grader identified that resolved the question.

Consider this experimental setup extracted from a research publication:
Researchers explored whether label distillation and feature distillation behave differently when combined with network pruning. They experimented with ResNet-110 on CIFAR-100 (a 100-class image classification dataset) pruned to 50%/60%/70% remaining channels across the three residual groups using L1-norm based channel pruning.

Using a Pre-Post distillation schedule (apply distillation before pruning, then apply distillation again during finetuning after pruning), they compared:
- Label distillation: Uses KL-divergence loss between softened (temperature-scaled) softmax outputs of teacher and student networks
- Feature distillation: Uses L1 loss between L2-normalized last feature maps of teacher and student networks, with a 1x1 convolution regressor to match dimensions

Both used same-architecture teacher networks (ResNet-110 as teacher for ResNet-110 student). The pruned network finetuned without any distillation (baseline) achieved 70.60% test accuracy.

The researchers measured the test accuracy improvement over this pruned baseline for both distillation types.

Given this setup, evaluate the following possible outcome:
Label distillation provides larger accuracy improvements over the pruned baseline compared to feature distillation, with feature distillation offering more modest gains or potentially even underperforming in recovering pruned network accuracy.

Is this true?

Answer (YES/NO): YES